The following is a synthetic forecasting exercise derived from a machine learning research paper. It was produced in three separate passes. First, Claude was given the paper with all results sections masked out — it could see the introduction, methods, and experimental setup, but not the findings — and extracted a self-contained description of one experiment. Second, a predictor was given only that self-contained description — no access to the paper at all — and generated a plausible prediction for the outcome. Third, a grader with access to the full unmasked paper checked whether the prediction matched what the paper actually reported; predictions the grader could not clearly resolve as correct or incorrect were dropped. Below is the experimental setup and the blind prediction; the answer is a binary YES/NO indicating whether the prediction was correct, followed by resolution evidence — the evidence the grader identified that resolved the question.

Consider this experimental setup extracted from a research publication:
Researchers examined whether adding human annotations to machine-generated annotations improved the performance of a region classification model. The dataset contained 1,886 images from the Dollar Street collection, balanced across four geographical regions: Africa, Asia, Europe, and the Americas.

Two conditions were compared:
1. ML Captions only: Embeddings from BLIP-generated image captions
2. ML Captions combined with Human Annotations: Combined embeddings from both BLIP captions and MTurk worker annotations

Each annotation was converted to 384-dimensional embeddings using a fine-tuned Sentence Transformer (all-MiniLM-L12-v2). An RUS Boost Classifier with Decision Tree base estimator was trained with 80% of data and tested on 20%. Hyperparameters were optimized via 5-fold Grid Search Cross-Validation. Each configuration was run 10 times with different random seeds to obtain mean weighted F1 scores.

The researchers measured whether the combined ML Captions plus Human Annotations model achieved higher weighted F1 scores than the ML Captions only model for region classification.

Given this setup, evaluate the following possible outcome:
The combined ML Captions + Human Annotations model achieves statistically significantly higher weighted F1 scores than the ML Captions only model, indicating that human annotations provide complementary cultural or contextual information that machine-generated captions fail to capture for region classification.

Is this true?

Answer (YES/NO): NO